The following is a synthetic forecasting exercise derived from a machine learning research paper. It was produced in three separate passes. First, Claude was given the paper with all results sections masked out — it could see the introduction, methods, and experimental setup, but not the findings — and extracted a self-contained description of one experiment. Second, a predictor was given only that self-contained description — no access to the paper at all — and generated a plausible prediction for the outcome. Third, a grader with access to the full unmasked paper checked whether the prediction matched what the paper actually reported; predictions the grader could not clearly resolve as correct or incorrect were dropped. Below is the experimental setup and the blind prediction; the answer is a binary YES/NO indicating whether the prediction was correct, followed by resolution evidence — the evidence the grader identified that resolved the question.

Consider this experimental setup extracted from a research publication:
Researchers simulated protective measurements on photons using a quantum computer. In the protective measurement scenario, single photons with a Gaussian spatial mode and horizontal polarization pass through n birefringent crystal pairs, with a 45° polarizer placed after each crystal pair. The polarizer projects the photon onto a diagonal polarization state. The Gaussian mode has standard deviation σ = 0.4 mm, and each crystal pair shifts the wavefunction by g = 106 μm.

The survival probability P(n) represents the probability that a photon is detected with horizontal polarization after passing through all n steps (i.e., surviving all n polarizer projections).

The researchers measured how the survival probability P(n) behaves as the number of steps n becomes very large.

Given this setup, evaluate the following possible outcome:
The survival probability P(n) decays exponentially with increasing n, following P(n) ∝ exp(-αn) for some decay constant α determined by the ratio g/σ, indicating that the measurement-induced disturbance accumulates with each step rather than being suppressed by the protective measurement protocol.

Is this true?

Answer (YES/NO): NO